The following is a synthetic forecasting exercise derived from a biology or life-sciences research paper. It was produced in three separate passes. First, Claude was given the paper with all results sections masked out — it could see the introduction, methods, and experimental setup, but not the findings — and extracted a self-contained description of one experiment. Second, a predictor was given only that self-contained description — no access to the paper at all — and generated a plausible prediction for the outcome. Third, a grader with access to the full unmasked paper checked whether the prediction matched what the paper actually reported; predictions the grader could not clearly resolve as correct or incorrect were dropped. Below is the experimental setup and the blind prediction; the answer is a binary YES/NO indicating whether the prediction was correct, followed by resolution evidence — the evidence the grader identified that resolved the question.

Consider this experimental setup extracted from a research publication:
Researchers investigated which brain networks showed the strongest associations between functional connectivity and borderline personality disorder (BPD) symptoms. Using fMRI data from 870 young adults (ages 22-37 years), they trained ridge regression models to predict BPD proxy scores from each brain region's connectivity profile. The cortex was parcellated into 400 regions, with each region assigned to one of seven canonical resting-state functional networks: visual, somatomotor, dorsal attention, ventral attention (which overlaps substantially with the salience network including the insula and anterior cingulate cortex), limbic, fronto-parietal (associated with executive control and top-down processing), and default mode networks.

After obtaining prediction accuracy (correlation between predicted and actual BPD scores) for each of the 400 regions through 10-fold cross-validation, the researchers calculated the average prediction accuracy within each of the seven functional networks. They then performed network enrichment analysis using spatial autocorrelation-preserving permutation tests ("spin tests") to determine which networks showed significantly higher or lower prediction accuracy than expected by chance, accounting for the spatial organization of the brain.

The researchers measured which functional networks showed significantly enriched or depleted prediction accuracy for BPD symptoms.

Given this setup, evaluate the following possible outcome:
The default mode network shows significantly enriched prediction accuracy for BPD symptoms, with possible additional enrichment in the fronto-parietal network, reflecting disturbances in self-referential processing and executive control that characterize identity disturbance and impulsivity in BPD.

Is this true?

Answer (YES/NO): NO